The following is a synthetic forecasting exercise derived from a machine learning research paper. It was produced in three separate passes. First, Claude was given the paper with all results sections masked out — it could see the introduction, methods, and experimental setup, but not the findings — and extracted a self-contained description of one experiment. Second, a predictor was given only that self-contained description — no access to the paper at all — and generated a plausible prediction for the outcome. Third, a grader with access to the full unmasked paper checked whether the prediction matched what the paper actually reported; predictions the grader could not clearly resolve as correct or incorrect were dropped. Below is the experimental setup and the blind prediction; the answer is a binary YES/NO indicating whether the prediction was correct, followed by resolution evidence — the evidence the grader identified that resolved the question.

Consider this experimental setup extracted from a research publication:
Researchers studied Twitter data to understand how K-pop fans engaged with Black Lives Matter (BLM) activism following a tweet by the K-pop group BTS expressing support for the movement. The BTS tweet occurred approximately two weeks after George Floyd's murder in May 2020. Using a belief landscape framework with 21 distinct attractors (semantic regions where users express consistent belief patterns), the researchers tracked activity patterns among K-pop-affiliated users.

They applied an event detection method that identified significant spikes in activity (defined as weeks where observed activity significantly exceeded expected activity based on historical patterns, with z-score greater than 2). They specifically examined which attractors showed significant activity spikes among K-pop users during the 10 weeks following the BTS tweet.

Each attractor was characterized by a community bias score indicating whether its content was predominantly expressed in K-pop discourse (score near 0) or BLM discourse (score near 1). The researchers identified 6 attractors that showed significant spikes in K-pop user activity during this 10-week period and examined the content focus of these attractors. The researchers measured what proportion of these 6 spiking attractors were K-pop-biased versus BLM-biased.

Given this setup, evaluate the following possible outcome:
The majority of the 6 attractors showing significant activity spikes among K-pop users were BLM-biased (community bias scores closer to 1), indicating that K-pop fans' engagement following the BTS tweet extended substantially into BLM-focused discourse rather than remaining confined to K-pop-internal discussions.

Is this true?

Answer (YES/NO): NO